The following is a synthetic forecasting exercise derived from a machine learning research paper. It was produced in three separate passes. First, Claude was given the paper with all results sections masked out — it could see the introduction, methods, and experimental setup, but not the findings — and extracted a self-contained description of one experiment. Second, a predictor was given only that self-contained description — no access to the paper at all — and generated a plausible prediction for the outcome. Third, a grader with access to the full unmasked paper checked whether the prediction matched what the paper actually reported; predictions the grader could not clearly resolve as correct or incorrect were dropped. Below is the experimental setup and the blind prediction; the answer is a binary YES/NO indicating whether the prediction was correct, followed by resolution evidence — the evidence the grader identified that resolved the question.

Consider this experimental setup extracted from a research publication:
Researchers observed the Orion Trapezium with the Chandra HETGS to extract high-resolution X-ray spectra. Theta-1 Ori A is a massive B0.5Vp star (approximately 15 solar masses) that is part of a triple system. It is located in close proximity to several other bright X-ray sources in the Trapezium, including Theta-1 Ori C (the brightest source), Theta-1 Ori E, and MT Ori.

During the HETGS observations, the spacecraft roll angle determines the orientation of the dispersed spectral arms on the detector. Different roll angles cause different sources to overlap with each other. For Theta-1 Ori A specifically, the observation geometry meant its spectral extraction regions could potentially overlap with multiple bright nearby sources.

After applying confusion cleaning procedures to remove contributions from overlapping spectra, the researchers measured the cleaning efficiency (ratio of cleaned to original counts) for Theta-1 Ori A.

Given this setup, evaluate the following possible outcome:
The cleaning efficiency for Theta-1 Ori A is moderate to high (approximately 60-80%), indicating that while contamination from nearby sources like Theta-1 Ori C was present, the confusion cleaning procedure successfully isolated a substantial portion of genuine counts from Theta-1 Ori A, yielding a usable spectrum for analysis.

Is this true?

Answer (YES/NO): NO